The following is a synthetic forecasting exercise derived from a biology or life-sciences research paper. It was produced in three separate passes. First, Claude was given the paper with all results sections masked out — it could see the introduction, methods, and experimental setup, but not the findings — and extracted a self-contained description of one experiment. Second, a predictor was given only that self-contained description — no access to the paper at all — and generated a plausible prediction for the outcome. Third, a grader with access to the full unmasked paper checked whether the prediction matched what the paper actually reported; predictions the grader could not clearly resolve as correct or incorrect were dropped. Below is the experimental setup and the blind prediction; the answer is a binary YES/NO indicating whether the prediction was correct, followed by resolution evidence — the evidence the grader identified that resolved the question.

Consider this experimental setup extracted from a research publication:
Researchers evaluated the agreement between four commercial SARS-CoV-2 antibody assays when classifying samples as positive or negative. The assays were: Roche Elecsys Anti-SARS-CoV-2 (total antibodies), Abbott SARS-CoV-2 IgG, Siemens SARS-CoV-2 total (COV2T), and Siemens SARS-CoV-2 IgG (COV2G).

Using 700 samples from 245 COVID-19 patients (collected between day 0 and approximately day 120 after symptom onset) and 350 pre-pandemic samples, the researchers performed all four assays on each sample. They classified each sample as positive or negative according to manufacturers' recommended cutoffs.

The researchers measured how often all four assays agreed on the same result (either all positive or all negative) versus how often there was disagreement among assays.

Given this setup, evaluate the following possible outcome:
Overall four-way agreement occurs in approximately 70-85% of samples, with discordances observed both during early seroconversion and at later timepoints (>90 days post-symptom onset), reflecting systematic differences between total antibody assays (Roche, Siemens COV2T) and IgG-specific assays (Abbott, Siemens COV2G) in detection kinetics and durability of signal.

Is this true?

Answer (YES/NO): NO